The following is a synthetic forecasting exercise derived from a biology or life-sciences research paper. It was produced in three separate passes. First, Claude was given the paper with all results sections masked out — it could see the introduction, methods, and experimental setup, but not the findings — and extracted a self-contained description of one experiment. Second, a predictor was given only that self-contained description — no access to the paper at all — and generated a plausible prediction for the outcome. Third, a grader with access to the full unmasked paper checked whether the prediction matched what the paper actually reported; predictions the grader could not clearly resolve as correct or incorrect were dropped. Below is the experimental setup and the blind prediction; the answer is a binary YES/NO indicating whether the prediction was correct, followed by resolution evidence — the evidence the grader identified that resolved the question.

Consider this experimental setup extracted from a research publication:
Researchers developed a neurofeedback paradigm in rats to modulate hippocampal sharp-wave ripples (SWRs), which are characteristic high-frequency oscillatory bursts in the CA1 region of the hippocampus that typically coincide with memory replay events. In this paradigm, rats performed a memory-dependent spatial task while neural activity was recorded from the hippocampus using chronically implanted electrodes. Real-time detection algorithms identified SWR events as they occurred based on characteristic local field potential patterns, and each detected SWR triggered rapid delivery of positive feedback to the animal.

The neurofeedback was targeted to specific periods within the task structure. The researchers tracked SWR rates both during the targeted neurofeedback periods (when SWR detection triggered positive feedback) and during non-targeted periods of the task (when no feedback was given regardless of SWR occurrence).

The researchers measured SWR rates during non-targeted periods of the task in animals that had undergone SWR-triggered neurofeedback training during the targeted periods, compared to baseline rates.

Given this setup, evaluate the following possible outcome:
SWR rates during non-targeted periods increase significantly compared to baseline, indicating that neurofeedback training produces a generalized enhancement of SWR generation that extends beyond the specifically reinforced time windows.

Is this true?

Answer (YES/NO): NO